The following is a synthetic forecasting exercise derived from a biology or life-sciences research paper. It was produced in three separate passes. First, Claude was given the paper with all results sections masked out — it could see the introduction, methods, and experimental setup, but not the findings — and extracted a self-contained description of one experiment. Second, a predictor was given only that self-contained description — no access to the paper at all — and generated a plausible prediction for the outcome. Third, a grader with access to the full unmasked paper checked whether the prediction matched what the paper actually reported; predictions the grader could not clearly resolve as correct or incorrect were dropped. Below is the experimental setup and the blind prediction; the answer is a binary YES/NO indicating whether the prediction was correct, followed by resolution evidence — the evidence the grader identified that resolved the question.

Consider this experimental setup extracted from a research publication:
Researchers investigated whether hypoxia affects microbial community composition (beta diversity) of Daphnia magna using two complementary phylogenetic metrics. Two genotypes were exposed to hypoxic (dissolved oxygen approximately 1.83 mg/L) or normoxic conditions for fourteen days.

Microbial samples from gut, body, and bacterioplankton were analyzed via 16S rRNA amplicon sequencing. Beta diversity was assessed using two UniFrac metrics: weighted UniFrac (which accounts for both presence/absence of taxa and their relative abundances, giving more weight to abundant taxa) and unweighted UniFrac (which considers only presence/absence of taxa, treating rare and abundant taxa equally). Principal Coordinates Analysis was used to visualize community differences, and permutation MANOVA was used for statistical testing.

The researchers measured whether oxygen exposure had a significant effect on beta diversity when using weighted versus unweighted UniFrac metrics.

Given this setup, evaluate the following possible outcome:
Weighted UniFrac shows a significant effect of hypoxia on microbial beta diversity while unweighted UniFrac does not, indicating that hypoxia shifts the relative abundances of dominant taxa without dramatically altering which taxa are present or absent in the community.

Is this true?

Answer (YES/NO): NO